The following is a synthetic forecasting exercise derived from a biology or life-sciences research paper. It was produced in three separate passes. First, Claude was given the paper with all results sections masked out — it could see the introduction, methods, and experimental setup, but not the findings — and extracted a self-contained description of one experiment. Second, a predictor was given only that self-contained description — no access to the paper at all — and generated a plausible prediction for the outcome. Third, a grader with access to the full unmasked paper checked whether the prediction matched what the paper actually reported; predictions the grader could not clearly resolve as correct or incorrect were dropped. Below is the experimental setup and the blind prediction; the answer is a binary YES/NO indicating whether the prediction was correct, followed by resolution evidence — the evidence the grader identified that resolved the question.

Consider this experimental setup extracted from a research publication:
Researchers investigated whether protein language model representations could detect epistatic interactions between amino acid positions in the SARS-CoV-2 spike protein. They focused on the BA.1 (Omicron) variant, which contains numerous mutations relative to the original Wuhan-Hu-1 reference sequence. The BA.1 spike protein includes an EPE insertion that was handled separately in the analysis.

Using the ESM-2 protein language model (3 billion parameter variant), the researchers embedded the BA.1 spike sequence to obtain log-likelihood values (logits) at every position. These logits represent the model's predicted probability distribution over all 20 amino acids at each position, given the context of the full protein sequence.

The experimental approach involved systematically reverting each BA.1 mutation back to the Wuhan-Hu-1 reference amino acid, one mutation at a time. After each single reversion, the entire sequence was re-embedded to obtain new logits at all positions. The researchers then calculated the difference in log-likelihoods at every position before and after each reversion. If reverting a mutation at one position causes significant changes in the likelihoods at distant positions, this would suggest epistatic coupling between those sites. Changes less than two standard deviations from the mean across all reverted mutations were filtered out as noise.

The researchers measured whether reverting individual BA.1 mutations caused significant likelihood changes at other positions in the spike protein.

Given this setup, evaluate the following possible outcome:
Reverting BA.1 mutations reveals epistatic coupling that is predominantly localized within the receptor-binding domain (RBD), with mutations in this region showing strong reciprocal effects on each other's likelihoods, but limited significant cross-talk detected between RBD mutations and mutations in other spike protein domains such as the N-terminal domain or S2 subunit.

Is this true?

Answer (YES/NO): NO